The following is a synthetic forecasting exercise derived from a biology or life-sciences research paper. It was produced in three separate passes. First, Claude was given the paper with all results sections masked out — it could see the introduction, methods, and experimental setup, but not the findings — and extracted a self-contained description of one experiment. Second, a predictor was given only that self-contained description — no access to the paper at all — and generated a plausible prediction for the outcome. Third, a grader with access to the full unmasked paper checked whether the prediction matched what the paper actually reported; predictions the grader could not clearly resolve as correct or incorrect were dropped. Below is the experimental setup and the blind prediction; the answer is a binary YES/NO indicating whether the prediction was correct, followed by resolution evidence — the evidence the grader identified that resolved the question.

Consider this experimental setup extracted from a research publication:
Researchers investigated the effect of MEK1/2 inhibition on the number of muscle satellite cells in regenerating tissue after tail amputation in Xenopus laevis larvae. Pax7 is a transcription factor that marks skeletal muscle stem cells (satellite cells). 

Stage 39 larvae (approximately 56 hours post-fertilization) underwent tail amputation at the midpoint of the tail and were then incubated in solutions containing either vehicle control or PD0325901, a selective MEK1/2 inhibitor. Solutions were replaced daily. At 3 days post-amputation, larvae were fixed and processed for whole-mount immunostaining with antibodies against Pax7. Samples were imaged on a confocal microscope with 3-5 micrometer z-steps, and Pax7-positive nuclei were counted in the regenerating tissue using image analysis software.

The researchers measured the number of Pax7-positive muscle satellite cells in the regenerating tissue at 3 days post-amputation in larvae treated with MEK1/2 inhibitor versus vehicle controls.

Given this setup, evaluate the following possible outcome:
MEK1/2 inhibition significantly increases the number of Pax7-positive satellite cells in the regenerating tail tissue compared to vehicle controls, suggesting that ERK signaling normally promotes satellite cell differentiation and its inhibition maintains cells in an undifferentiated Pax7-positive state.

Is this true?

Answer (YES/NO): NO